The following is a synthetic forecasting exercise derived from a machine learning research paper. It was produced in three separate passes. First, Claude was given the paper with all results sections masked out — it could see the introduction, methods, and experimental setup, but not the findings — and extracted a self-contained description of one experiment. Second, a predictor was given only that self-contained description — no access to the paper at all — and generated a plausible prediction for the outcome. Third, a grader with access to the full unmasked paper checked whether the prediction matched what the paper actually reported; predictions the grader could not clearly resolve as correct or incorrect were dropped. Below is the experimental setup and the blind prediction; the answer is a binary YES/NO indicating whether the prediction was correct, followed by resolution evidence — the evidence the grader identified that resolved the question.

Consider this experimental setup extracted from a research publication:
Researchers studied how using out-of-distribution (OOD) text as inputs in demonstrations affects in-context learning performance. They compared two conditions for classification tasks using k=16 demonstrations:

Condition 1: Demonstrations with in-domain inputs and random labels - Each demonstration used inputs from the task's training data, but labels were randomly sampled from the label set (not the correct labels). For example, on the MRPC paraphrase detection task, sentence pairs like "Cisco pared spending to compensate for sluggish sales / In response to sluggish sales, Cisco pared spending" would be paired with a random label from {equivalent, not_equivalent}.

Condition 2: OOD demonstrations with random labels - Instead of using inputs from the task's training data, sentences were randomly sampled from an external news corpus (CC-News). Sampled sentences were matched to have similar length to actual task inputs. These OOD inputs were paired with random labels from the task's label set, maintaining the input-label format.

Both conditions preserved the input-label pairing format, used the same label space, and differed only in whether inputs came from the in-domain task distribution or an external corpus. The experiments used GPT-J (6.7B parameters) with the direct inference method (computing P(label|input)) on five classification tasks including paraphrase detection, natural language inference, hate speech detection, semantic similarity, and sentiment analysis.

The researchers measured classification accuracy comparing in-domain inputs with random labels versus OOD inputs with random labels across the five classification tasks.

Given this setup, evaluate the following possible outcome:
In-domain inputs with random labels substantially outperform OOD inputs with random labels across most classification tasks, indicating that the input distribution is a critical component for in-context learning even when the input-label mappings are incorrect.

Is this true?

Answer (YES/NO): YES